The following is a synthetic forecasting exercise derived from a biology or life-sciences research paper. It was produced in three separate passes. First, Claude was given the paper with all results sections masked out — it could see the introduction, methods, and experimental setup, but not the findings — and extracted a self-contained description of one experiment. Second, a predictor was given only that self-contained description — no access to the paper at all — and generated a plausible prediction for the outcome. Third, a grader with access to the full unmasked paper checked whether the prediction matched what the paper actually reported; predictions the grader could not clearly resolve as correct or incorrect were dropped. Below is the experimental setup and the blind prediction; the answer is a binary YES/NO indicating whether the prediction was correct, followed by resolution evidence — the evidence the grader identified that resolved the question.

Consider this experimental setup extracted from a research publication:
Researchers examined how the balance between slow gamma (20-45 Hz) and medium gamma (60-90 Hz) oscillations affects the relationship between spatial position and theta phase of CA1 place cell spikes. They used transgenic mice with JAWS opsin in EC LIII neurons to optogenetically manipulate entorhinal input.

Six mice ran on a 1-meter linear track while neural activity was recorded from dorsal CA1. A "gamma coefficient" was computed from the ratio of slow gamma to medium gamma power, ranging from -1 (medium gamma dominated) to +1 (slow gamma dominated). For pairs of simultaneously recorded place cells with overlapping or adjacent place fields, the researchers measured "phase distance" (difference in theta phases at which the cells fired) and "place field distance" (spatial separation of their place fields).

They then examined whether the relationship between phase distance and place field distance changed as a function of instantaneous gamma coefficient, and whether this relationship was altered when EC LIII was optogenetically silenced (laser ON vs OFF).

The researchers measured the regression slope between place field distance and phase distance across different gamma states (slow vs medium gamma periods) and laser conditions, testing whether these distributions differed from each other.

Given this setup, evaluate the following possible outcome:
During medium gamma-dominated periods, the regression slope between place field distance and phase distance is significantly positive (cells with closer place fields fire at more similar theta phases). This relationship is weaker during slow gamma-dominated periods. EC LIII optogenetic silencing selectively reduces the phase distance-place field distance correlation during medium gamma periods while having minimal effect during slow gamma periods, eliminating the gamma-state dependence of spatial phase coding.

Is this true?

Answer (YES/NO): NO